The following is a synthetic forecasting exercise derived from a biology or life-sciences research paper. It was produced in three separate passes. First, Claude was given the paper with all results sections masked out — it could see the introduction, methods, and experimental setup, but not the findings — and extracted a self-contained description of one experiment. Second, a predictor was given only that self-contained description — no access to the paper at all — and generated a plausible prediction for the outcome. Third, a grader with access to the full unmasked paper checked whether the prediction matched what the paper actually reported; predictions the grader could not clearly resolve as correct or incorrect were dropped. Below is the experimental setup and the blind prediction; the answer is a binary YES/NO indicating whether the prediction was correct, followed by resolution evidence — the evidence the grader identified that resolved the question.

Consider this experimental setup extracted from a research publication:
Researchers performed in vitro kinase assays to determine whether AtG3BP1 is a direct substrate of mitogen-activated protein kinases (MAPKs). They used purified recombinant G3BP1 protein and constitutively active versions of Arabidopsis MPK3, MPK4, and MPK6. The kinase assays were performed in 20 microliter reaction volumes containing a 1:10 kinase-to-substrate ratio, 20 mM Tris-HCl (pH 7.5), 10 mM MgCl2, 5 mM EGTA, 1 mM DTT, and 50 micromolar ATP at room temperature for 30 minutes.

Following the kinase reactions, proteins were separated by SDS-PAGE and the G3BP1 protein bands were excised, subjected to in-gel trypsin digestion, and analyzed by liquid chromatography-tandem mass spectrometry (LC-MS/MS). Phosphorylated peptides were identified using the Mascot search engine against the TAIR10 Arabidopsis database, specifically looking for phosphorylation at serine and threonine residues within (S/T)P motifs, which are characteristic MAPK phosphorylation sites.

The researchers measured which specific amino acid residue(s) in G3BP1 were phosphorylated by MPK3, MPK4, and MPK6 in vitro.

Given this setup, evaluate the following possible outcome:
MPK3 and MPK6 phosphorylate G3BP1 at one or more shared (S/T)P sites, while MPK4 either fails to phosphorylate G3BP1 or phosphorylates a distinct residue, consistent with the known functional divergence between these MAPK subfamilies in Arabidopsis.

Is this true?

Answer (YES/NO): NO